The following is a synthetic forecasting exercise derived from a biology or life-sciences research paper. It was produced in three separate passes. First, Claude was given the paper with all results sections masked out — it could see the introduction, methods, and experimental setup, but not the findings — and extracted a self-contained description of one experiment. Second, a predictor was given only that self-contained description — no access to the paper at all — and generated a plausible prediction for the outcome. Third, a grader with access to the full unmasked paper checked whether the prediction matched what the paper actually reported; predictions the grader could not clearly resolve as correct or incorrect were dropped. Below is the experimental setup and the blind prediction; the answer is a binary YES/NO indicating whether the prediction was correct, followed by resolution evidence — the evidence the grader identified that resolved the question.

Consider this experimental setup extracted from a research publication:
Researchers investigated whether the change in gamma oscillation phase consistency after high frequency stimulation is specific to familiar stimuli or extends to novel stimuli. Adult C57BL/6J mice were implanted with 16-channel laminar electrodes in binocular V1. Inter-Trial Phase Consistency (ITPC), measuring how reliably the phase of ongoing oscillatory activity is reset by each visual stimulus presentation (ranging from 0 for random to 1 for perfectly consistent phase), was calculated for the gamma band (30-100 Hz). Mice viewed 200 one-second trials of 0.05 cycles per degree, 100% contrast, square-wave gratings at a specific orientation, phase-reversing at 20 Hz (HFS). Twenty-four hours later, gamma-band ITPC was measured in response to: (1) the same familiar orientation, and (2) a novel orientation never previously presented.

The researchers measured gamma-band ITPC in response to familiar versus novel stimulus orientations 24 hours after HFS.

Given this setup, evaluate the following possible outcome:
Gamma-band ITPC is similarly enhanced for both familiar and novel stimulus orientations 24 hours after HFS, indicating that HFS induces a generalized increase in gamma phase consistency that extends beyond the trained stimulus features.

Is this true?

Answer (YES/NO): YES